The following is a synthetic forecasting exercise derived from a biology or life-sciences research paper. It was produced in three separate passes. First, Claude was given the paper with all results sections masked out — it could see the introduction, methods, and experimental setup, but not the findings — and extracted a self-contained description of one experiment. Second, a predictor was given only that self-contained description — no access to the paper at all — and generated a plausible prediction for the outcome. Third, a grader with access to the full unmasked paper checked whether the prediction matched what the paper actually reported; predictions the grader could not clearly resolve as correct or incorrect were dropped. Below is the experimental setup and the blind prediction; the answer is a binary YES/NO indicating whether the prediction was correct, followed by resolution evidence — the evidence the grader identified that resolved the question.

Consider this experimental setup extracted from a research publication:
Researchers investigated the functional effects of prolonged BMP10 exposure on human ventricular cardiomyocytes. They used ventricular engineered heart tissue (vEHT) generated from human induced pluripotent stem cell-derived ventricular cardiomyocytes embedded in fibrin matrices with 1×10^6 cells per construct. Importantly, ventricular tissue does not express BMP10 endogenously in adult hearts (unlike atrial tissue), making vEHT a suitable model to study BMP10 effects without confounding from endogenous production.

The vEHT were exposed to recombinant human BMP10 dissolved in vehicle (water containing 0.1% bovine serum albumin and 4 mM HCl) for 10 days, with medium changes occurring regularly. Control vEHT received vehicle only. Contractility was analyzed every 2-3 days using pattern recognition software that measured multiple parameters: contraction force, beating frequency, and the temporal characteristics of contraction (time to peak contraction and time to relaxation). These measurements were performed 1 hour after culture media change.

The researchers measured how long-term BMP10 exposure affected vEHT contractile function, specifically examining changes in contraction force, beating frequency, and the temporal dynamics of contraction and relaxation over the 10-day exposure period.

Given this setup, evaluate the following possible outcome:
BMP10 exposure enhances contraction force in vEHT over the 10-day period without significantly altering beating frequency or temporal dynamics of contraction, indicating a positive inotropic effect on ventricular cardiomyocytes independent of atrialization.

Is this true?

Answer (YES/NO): NO